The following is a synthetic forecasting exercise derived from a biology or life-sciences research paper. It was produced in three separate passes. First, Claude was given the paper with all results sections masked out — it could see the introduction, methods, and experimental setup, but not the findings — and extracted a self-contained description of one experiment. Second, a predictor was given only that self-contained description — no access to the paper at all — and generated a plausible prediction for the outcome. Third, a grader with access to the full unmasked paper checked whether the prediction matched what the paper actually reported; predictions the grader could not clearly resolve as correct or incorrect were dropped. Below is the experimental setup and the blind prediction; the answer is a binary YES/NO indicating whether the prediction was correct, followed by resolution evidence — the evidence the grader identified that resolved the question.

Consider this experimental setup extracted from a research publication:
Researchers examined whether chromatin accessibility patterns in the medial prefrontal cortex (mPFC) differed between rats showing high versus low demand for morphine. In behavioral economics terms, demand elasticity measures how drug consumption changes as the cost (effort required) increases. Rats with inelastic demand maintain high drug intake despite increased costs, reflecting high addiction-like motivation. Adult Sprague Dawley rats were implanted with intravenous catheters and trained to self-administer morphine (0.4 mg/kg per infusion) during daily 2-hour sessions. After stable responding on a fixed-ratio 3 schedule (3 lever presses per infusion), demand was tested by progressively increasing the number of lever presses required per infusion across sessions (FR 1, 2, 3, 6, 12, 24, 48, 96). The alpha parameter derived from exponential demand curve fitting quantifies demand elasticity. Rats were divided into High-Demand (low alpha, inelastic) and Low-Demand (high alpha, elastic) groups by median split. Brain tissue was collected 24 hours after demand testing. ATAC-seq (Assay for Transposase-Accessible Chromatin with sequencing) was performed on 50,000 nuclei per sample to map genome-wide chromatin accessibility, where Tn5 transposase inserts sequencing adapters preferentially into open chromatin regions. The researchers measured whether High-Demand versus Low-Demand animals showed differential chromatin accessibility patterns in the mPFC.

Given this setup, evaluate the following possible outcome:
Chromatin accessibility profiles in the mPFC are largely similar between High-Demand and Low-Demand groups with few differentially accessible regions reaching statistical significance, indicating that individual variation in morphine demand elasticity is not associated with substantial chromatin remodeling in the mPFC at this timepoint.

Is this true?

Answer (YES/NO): NO